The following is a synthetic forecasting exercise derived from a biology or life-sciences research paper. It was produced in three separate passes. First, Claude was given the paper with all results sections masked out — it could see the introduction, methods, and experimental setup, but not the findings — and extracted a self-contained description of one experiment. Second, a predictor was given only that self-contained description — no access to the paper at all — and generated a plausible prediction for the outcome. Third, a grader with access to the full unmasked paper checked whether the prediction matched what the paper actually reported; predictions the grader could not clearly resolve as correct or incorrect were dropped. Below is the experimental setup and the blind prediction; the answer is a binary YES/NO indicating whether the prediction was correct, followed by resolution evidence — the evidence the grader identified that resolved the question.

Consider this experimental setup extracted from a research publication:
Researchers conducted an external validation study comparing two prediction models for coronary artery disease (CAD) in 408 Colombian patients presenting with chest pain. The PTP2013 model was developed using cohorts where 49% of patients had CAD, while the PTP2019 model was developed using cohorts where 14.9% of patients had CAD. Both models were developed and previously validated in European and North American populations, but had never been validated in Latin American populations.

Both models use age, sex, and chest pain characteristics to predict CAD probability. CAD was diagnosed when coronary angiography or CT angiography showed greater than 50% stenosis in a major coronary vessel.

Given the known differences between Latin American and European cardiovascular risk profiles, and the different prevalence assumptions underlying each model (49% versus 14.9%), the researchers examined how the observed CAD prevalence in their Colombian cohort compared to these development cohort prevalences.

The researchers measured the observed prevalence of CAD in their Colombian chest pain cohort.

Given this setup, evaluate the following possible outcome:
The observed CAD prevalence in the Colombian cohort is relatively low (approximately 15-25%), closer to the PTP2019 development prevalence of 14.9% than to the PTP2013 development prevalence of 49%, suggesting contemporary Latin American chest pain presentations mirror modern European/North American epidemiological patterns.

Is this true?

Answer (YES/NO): NO